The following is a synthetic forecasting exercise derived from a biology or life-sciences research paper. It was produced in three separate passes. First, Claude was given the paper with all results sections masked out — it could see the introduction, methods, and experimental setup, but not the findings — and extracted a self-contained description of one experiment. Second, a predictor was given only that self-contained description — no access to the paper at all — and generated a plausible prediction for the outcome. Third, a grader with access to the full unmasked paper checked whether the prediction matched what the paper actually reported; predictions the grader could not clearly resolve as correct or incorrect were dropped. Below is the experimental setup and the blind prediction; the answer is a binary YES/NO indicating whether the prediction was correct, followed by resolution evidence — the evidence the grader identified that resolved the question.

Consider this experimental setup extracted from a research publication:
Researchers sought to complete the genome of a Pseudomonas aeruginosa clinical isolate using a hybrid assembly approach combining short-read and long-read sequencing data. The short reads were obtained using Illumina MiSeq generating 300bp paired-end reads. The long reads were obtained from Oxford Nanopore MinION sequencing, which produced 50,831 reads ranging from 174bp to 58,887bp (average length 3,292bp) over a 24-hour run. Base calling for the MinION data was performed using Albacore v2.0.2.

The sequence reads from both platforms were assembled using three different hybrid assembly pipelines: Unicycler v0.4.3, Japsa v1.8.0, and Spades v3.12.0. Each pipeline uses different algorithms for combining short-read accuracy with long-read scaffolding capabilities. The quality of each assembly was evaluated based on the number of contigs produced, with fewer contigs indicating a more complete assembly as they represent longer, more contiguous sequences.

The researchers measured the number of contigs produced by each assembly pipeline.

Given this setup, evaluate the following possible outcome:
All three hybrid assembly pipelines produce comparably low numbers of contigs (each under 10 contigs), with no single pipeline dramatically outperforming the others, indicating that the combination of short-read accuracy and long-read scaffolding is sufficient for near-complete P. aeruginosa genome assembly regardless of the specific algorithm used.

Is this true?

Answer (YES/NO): NO